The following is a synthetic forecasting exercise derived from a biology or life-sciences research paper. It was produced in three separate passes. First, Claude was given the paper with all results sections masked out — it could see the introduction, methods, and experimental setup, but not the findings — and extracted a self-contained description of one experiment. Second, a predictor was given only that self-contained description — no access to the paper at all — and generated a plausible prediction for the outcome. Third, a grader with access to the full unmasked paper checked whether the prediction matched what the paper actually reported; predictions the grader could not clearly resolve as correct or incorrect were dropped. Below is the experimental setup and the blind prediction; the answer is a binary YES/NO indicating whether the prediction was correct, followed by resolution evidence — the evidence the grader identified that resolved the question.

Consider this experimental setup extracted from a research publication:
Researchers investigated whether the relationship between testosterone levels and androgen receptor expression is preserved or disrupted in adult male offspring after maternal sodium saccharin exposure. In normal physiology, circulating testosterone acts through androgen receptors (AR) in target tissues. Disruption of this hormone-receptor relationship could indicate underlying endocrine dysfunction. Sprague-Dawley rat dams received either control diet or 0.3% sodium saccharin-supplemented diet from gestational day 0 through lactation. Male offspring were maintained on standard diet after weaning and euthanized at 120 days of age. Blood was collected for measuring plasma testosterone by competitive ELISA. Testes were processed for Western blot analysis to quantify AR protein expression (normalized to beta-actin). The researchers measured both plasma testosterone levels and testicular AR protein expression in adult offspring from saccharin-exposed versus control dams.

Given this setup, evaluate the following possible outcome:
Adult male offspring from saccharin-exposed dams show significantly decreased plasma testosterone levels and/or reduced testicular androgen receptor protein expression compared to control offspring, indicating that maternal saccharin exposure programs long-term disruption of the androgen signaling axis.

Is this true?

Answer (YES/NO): YES